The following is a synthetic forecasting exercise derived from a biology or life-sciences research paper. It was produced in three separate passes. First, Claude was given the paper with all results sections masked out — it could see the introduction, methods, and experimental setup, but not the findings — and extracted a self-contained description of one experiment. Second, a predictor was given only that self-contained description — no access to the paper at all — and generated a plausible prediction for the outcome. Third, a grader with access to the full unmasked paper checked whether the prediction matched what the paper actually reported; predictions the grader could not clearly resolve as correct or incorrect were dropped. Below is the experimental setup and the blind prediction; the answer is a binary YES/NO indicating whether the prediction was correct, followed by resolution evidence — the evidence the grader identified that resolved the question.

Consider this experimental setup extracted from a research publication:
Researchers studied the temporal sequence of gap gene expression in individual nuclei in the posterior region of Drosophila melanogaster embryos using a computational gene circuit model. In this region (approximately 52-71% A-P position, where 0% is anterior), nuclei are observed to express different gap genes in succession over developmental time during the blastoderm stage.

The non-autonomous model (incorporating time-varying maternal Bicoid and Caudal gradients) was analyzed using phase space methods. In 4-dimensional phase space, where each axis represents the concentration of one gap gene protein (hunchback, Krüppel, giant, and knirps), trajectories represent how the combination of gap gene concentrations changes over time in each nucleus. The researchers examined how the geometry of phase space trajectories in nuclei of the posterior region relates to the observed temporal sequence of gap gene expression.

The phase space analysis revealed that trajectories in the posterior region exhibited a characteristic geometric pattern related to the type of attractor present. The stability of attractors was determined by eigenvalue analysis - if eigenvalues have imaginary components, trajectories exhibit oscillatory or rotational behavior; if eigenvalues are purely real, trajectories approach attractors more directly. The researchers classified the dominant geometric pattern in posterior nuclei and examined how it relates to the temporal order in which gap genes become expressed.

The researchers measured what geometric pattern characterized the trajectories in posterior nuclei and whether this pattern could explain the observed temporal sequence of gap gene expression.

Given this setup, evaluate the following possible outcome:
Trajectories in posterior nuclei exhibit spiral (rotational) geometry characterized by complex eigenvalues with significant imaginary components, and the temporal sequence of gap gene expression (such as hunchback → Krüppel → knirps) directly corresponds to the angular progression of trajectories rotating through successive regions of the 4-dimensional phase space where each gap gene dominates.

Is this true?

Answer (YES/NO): NO